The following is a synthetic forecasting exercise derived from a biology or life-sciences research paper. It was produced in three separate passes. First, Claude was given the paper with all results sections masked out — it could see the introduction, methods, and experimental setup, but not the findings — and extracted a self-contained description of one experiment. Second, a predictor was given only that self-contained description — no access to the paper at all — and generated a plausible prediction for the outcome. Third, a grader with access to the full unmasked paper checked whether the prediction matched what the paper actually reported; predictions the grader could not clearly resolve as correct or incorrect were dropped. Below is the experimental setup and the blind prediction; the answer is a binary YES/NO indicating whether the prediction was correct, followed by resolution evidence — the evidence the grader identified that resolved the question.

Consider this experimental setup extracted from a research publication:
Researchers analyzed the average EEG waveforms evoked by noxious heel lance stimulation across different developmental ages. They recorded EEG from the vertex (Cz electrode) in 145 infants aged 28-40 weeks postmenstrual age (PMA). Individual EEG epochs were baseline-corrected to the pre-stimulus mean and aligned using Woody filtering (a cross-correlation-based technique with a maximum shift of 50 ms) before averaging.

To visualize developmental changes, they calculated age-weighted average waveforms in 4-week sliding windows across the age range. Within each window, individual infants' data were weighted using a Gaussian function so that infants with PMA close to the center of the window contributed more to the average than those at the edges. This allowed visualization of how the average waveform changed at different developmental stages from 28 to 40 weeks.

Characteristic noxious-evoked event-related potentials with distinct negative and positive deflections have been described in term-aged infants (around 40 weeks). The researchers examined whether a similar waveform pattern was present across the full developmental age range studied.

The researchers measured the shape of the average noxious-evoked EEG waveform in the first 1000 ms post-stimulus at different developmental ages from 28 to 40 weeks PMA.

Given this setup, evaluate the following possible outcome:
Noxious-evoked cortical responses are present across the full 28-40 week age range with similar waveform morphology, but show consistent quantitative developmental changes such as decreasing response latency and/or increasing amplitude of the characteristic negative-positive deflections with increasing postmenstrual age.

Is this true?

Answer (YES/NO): NO